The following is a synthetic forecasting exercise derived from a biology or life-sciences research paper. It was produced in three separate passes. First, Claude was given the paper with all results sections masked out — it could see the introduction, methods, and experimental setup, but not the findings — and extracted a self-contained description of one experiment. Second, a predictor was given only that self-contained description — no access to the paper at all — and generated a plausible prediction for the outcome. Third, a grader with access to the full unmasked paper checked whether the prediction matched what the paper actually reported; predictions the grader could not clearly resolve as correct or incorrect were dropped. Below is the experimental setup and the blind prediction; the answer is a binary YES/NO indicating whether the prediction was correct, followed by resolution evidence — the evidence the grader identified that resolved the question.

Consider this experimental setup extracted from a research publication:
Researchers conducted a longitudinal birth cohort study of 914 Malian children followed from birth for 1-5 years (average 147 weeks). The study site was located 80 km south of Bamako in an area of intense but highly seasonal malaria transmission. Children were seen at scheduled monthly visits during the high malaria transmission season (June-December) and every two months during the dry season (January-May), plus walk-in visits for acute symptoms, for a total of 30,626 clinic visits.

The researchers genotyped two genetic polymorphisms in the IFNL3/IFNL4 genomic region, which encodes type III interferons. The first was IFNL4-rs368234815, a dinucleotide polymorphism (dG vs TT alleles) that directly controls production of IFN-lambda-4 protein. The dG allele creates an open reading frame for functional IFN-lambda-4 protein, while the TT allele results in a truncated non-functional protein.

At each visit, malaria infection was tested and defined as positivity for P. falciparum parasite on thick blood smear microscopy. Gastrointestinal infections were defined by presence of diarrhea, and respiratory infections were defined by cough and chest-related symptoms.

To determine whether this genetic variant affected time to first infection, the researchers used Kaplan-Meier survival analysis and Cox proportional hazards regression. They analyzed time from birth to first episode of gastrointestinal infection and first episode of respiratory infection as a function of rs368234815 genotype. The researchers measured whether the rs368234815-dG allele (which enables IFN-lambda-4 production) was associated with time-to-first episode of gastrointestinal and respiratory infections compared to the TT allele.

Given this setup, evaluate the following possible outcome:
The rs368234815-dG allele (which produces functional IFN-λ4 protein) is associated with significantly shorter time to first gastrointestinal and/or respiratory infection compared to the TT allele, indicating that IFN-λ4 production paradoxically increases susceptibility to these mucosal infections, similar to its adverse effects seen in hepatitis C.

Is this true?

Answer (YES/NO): YES